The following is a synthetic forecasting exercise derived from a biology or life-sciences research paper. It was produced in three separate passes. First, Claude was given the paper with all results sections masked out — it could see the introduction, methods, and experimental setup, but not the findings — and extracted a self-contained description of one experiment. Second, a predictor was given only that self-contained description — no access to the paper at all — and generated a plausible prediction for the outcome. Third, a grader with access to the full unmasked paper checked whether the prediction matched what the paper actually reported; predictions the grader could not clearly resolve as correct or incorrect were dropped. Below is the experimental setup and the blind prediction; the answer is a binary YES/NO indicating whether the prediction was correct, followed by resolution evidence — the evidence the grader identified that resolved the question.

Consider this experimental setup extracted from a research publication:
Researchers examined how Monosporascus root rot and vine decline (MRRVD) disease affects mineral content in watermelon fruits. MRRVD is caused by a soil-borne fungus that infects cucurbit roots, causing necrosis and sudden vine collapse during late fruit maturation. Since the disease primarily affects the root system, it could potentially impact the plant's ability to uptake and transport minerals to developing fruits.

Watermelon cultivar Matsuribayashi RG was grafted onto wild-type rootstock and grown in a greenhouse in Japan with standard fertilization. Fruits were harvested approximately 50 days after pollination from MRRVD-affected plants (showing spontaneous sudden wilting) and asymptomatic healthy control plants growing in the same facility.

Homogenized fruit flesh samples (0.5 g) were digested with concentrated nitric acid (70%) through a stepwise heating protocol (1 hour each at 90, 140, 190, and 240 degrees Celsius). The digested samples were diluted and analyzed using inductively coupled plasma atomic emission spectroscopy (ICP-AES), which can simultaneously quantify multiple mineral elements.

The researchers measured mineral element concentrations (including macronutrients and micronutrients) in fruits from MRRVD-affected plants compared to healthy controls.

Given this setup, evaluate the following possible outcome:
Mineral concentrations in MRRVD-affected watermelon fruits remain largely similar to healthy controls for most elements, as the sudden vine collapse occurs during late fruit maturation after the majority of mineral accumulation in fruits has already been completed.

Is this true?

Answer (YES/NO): YES